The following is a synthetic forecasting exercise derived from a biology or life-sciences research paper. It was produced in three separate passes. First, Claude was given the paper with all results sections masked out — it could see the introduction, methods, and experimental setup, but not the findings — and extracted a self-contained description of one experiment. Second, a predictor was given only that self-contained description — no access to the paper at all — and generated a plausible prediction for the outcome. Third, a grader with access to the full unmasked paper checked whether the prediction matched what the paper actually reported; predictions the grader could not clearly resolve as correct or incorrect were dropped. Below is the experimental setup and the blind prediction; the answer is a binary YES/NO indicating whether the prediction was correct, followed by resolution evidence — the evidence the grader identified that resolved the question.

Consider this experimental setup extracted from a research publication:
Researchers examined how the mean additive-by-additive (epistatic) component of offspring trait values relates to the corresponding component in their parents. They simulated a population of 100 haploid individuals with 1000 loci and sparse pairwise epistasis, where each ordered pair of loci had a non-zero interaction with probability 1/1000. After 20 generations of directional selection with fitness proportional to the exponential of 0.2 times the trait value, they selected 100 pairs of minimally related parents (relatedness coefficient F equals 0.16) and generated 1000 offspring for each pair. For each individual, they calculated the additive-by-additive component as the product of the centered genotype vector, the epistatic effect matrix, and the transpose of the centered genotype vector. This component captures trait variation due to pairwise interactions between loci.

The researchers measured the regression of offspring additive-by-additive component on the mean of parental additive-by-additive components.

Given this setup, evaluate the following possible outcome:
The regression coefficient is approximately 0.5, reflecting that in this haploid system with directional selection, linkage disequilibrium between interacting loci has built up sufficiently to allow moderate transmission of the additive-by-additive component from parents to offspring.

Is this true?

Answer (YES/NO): YES